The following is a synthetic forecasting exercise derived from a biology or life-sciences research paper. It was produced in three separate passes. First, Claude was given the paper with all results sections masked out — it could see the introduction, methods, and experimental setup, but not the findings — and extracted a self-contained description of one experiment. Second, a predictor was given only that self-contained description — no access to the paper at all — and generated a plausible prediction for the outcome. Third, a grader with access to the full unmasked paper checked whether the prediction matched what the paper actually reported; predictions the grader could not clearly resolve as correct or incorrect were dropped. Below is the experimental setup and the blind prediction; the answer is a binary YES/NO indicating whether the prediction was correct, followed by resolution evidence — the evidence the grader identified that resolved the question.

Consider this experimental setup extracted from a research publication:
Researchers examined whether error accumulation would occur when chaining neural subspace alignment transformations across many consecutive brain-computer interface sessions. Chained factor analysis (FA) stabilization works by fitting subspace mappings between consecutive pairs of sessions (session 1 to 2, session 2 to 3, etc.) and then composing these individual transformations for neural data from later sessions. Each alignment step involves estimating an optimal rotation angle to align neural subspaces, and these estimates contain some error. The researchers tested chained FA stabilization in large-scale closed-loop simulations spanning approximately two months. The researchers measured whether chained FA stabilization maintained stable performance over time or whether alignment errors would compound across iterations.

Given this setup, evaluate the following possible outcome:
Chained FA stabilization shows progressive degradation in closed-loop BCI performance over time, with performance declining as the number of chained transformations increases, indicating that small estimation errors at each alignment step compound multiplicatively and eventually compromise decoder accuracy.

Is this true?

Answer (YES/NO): YES